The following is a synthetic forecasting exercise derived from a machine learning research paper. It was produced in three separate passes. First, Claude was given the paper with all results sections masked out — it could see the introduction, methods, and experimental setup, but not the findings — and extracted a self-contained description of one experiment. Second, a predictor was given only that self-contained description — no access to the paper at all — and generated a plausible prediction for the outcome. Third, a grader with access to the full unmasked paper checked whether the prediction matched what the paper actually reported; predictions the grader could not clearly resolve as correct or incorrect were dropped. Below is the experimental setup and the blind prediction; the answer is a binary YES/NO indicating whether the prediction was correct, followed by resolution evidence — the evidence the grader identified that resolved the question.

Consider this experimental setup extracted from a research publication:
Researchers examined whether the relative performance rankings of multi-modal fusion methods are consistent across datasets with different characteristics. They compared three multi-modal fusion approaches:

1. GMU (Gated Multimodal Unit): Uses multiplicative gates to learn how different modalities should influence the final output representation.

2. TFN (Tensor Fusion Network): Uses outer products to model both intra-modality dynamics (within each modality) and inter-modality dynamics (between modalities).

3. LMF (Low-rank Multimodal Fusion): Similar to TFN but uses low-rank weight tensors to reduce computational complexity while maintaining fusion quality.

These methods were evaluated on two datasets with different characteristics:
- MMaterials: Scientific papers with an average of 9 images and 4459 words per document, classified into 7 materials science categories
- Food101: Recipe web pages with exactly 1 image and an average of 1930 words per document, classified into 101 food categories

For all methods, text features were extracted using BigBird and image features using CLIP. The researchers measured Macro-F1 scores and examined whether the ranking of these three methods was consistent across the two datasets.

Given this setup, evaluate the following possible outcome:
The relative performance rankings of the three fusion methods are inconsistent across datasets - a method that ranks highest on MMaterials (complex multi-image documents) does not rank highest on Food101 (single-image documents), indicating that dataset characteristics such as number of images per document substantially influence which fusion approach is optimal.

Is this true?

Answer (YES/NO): YES